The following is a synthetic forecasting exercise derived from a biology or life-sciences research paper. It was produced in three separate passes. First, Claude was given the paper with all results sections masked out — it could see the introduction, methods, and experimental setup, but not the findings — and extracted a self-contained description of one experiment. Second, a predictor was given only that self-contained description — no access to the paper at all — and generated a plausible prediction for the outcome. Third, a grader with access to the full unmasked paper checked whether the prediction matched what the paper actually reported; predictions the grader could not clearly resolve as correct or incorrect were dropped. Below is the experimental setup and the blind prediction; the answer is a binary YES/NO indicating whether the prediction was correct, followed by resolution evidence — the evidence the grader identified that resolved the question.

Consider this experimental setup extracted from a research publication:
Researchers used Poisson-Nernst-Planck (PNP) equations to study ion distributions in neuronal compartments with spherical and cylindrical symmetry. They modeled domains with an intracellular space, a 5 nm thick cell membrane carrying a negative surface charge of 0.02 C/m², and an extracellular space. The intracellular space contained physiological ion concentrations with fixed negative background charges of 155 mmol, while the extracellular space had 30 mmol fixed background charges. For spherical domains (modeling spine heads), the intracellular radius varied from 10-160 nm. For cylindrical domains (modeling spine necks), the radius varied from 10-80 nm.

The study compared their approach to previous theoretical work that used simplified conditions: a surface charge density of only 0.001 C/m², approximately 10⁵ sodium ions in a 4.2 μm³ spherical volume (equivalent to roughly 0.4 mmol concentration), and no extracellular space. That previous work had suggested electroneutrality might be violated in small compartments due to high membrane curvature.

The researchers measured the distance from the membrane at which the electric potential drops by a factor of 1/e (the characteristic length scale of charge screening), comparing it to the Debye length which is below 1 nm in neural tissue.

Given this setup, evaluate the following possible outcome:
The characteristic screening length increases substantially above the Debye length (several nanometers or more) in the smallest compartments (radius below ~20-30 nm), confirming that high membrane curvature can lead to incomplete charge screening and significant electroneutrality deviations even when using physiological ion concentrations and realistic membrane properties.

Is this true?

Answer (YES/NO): NO